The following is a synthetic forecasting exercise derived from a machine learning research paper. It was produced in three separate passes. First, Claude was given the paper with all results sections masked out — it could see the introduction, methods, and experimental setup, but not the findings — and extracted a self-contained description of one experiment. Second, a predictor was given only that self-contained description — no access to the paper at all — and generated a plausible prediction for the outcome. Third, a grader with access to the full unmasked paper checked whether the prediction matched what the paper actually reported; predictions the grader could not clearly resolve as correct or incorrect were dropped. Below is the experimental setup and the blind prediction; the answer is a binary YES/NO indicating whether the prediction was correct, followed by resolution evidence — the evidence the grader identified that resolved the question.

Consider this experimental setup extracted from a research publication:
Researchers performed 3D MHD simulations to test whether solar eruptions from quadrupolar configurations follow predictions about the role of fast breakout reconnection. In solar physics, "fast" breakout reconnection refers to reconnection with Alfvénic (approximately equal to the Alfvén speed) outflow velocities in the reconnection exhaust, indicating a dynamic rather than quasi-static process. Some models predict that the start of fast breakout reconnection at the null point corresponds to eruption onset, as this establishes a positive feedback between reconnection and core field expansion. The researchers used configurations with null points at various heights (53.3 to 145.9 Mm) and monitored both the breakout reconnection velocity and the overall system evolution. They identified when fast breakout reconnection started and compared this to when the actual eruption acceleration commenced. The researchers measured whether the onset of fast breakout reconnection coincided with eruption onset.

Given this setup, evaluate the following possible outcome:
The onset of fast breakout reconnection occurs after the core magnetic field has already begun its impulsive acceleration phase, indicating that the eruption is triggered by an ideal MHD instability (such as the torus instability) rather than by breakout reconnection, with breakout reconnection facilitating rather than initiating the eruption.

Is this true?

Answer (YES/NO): NO